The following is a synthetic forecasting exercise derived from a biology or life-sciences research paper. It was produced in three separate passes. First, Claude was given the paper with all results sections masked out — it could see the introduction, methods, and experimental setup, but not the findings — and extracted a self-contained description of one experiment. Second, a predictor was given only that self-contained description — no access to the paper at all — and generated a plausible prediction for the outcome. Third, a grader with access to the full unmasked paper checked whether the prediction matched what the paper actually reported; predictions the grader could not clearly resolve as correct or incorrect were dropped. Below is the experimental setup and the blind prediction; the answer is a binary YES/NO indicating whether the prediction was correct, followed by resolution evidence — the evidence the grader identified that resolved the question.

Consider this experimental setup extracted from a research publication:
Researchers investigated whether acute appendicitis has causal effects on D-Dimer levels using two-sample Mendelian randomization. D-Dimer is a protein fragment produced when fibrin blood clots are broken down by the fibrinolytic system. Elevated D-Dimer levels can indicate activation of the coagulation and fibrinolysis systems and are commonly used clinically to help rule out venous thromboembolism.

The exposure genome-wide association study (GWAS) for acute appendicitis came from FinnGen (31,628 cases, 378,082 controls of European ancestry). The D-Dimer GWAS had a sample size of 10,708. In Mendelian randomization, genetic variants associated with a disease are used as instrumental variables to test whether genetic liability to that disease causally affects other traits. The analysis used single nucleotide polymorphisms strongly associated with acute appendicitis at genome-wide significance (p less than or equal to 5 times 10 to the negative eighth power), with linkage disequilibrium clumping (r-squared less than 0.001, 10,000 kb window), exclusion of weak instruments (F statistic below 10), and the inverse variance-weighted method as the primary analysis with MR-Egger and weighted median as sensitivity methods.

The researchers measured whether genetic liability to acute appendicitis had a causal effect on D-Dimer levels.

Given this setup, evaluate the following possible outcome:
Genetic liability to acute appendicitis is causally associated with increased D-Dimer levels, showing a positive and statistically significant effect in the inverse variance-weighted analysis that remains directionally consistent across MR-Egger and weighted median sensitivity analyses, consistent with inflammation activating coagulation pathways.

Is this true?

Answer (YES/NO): NO